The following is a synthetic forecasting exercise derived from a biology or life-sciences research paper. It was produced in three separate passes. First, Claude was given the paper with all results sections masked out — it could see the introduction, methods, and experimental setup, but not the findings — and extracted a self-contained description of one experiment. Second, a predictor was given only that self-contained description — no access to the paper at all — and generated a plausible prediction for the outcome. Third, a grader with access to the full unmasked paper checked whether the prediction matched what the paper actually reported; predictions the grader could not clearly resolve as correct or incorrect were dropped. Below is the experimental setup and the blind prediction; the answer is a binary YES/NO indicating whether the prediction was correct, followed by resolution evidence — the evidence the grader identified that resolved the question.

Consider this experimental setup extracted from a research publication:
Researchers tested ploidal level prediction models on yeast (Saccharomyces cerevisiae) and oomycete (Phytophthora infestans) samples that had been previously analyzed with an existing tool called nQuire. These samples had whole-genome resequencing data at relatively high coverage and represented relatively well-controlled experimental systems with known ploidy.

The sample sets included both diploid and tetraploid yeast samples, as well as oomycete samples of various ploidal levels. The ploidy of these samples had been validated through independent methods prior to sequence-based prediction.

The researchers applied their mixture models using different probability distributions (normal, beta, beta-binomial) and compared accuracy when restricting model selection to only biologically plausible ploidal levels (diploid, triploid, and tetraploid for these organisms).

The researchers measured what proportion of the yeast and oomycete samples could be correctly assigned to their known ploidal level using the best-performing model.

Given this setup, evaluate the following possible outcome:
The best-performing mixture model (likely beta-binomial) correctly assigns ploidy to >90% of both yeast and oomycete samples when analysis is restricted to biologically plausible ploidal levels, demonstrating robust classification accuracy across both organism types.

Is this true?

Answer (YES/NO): NO